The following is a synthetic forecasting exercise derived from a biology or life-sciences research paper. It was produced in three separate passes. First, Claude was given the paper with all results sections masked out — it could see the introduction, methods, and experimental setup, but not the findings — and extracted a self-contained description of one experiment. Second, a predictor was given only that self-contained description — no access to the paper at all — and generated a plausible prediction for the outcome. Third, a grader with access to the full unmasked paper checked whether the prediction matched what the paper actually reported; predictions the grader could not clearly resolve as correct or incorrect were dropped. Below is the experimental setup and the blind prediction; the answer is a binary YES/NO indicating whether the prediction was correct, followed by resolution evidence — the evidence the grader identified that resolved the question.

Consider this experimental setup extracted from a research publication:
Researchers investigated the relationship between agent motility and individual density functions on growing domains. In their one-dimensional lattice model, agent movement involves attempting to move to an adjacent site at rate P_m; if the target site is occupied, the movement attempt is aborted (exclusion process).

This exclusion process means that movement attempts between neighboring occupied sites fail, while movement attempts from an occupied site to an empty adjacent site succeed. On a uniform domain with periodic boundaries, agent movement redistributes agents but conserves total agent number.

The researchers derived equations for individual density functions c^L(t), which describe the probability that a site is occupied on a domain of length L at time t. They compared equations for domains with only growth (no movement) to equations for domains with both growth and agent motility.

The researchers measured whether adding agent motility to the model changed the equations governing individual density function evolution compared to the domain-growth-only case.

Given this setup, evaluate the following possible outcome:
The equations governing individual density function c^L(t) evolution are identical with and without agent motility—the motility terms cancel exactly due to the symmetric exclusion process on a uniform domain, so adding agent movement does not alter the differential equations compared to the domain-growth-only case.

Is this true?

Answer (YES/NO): YES